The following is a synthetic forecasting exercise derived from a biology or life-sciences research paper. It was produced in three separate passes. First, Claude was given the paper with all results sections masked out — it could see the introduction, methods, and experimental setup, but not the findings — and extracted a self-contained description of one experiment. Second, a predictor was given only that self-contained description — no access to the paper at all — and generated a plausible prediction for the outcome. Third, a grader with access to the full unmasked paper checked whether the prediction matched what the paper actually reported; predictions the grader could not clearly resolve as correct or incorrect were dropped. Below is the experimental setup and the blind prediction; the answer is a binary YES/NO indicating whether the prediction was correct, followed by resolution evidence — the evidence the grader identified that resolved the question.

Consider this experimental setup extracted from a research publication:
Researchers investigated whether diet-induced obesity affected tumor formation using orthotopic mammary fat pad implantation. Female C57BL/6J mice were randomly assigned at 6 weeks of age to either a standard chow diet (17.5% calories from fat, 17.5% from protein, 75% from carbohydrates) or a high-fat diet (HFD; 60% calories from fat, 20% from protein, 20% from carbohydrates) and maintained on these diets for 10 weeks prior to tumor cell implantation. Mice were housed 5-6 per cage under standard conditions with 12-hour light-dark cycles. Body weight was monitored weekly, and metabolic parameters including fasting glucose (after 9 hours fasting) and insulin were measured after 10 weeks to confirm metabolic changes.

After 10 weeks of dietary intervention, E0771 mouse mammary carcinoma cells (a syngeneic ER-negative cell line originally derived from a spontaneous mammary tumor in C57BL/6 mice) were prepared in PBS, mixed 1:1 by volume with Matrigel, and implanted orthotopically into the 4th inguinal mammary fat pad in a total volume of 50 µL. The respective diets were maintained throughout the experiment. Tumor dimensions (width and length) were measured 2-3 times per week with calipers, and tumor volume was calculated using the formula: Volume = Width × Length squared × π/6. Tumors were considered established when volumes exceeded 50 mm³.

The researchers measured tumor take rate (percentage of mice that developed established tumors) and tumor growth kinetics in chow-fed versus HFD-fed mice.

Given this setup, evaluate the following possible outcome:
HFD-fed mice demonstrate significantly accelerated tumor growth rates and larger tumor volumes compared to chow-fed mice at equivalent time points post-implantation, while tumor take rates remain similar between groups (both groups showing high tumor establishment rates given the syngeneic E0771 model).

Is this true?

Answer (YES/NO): NO